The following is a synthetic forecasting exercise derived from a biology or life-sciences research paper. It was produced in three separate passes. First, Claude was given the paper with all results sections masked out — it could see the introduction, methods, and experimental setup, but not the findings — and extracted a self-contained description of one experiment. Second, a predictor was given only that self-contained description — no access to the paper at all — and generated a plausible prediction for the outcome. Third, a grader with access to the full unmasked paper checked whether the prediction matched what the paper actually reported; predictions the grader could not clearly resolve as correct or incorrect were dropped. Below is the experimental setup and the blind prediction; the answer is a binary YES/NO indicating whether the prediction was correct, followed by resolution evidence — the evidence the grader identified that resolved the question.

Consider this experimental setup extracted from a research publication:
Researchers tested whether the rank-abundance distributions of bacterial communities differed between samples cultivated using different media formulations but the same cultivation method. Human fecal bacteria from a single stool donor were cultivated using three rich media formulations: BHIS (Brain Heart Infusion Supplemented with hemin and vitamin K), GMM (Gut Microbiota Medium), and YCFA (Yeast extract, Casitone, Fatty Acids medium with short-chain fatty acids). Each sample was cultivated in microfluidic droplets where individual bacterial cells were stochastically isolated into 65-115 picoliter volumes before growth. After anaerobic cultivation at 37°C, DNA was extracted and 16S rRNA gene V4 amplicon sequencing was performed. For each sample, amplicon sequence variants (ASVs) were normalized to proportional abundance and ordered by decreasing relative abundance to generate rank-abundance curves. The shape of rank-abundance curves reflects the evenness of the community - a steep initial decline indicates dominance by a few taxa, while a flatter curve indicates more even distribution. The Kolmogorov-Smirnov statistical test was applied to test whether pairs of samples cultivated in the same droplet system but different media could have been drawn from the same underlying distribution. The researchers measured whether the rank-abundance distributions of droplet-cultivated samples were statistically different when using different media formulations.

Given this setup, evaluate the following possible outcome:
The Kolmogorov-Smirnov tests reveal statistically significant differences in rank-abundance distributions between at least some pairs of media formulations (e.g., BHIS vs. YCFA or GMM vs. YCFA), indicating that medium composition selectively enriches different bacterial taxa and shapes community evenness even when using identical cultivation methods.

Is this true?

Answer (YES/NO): NO